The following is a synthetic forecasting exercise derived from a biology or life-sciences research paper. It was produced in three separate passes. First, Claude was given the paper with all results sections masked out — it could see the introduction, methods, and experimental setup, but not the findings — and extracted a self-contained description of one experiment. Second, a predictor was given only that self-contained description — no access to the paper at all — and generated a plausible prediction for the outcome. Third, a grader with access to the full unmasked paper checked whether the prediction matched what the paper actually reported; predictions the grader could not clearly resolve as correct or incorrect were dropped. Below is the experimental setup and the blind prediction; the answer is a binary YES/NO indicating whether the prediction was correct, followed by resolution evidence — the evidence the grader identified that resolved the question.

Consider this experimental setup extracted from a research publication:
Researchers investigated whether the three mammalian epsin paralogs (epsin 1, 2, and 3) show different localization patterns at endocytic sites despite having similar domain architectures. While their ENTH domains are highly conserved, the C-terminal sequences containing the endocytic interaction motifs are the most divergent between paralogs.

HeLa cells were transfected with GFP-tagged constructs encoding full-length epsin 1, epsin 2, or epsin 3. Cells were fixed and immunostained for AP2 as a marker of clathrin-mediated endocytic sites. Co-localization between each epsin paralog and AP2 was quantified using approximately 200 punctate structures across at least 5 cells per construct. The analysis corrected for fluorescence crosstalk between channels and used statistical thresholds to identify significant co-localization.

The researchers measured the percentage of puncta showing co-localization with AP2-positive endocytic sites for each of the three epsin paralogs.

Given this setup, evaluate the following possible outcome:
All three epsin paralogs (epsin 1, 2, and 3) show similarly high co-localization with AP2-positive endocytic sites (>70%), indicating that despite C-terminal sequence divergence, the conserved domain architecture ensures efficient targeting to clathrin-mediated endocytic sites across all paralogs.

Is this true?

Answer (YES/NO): YES